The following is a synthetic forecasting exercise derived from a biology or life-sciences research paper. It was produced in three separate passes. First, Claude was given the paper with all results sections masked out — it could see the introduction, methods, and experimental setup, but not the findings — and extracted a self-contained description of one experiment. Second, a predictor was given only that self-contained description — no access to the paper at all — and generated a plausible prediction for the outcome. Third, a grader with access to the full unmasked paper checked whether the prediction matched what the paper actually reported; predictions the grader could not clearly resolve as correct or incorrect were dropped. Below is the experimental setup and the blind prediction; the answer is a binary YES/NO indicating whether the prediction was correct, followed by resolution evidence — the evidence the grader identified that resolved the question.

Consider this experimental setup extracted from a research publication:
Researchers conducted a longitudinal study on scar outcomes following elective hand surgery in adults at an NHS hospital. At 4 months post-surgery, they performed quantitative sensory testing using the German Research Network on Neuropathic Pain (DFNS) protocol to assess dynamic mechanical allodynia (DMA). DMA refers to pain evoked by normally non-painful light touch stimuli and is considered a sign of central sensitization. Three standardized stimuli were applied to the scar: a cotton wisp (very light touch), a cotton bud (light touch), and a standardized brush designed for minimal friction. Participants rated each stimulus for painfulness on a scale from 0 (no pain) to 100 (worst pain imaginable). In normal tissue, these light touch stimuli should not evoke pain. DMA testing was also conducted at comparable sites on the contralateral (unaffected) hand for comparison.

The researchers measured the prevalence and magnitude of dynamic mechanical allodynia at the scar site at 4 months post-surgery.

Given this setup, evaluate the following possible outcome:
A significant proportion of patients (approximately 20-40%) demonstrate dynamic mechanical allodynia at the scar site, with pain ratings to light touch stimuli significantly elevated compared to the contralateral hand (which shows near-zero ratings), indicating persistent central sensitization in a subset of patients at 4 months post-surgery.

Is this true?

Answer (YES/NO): NO